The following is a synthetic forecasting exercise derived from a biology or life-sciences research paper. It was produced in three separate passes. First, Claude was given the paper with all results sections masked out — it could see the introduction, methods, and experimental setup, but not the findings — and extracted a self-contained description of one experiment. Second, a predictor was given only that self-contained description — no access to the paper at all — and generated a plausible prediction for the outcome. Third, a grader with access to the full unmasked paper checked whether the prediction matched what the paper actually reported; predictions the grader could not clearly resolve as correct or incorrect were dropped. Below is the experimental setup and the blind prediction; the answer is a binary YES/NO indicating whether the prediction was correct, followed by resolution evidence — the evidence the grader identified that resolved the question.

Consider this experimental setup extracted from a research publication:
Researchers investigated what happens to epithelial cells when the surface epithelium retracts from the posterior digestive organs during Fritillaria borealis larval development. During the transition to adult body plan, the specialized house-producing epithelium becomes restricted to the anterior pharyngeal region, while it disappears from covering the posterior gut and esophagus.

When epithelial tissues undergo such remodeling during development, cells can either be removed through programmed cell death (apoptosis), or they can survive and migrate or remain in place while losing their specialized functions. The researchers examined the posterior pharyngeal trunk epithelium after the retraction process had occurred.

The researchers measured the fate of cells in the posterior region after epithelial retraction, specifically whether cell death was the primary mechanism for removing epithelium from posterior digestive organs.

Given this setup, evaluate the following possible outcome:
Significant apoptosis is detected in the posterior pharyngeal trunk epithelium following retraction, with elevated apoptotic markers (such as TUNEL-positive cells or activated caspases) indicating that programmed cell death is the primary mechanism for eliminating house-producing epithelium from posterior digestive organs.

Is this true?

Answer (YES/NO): NO